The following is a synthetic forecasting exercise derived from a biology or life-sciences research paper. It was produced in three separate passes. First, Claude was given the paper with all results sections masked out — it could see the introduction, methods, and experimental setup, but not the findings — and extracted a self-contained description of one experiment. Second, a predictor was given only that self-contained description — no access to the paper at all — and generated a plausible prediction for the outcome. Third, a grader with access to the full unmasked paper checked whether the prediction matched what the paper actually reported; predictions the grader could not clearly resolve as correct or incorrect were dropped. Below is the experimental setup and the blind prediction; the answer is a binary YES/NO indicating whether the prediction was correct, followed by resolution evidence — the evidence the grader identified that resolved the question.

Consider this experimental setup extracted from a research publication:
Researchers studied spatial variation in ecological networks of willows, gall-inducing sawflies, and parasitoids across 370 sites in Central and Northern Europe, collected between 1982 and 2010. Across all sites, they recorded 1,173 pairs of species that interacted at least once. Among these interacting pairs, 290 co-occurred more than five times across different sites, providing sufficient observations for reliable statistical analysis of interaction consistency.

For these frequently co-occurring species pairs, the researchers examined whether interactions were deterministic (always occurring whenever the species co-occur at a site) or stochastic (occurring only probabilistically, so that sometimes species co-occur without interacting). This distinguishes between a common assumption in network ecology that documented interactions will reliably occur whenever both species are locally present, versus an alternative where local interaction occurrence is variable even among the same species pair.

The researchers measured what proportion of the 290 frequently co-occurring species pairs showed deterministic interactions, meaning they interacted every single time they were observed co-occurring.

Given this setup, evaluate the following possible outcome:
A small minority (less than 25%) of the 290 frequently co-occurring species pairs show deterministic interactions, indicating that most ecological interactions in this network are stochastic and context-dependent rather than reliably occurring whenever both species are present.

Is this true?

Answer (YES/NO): NO